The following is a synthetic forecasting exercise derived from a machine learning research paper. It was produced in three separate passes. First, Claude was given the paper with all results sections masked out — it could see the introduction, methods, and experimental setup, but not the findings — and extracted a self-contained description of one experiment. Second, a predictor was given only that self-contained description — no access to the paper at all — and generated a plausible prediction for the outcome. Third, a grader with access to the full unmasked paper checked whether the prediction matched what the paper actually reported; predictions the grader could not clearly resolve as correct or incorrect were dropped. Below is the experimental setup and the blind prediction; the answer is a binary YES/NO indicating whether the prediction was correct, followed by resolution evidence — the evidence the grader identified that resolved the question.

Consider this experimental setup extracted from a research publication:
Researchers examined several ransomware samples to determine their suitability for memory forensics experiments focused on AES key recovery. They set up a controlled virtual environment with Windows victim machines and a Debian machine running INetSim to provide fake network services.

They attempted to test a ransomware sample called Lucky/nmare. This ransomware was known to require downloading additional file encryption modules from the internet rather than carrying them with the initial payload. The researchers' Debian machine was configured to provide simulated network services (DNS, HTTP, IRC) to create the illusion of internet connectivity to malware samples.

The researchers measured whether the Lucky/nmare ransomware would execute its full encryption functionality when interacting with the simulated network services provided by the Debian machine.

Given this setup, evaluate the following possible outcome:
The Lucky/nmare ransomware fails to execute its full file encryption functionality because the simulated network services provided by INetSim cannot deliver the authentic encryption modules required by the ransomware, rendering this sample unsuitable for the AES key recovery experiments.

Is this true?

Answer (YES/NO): YES